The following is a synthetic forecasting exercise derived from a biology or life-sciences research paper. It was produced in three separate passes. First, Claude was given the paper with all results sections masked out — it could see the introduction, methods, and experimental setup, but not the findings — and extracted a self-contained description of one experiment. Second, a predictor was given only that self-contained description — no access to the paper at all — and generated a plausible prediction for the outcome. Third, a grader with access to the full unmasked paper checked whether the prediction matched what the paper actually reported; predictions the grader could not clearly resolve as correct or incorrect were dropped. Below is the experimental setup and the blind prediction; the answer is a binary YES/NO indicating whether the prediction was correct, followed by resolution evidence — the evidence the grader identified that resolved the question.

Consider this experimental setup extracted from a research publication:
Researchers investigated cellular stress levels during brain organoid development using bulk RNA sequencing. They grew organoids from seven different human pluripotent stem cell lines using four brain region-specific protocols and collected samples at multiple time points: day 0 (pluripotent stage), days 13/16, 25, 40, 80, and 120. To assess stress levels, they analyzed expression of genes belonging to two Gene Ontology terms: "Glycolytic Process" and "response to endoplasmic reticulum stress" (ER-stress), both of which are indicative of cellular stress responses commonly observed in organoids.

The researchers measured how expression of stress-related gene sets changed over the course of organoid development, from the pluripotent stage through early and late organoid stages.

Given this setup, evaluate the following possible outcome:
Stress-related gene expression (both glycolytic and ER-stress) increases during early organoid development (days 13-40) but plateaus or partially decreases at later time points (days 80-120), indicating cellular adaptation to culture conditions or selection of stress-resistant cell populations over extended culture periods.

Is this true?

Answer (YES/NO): NO